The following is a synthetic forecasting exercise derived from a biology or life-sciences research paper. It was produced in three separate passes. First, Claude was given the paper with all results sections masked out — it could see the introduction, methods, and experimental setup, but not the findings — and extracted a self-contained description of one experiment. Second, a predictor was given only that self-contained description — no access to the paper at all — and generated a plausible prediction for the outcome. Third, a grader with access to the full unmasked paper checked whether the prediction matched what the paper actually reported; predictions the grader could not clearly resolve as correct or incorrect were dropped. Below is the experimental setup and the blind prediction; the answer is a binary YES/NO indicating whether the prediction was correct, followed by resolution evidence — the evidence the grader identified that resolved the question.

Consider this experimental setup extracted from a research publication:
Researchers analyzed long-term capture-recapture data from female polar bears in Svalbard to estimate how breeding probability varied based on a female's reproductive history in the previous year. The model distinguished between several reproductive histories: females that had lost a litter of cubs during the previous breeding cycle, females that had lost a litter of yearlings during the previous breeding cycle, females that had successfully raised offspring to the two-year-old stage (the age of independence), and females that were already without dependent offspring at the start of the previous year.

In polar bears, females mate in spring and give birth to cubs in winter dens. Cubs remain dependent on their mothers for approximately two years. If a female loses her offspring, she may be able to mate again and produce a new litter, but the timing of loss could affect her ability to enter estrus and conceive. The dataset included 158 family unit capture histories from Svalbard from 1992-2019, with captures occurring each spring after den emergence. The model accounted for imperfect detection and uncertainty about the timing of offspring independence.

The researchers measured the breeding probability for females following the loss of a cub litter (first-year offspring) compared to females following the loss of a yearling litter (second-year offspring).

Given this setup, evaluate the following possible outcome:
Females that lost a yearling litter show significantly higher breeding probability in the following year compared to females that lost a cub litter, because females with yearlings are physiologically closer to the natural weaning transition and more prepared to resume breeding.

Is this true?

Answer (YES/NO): YES